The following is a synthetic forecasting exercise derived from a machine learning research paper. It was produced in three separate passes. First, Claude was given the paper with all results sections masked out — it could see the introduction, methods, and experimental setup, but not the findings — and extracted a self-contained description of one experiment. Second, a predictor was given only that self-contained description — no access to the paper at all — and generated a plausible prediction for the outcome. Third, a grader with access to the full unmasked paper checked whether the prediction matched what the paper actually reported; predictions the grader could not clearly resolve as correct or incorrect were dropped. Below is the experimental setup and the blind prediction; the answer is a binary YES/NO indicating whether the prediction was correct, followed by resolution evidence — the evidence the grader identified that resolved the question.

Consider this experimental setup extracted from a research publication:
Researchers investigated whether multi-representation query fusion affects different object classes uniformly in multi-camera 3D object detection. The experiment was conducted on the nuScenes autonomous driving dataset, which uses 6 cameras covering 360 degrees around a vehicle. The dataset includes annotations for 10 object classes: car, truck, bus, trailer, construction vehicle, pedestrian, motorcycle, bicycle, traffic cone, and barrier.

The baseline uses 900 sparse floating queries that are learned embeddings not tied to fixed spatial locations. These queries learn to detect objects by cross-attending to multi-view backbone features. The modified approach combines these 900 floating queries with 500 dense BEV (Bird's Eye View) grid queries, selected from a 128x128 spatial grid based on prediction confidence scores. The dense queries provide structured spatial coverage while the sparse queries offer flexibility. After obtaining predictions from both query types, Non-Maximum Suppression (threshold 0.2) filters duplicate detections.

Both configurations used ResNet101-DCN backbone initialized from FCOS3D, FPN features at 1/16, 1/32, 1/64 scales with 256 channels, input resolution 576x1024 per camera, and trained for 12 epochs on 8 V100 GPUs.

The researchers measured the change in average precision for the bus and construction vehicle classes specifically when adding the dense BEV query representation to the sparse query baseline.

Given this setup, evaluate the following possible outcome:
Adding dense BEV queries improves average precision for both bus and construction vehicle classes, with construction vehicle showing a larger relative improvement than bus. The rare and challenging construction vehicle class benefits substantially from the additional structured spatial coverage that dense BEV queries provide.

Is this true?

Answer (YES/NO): NO